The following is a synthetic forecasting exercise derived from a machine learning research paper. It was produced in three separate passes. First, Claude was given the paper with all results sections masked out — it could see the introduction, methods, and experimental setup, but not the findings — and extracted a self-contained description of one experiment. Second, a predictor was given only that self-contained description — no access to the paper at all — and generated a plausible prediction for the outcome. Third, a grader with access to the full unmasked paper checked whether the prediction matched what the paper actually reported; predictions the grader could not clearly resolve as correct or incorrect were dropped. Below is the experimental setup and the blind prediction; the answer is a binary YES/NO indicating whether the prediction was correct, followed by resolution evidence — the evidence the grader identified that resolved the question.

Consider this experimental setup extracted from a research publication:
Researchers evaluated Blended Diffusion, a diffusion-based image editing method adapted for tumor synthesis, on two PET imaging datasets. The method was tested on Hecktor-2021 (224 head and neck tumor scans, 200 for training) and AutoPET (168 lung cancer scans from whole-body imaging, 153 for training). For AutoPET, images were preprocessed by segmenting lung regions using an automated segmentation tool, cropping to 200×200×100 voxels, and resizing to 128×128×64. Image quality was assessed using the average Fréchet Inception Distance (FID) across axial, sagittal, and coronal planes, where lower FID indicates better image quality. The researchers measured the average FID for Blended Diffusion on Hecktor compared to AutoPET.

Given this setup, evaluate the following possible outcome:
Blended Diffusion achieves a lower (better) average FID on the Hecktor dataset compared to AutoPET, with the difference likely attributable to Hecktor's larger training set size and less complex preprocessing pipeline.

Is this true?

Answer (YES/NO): YES